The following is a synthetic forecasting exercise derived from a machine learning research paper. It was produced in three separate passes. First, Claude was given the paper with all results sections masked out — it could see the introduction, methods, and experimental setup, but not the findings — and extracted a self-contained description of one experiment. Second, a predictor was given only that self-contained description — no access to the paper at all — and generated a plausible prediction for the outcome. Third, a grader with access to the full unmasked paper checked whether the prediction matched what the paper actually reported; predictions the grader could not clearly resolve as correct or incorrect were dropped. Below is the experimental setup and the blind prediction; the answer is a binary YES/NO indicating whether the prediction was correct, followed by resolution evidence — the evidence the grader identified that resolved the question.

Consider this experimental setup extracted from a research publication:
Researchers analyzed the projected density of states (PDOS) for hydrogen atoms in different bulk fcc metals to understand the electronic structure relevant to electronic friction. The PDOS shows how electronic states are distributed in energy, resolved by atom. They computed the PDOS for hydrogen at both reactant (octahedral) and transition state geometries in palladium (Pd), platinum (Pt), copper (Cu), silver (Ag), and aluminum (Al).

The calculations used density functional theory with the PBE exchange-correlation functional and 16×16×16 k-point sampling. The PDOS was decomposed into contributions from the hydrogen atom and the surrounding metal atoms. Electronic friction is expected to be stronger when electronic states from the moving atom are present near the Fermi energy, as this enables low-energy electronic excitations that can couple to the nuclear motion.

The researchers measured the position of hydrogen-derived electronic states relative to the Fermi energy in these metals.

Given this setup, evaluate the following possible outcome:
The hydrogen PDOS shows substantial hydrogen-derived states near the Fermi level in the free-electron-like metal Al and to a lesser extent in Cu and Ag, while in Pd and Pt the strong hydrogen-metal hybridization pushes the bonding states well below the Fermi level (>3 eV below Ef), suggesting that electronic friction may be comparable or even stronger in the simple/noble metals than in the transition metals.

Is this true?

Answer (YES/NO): NO